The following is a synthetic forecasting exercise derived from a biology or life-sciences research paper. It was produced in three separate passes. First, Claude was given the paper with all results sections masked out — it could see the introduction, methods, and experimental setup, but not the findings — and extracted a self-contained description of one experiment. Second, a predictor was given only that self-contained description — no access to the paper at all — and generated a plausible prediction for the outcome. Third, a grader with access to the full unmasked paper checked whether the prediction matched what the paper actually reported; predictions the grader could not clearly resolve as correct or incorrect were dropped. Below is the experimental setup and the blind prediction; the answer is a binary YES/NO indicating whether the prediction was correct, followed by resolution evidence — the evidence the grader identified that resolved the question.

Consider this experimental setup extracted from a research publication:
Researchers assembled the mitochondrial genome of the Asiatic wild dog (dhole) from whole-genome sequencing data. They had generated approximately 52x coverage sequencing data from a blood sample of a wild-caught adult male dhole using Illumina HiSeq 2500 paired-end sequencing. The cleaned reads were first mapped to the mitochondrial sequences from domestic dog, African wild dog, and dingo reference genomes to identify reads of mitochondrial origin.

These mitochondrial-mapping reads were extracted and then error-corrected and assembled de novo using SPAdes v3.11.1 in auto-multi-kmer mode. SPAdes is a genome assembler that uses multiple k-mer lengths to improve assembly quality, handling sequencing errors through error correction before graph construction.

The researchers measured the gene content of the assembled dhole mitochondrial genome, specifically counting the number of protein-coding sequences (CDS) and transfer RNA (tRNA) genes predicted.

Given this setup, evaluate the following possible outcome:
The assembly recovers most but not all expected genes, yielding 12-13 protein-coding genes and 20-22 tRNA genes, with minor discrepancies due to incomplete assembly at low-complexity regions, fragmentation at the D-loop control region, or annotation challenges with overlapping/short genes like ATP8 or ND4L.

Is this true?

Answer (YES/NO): NO